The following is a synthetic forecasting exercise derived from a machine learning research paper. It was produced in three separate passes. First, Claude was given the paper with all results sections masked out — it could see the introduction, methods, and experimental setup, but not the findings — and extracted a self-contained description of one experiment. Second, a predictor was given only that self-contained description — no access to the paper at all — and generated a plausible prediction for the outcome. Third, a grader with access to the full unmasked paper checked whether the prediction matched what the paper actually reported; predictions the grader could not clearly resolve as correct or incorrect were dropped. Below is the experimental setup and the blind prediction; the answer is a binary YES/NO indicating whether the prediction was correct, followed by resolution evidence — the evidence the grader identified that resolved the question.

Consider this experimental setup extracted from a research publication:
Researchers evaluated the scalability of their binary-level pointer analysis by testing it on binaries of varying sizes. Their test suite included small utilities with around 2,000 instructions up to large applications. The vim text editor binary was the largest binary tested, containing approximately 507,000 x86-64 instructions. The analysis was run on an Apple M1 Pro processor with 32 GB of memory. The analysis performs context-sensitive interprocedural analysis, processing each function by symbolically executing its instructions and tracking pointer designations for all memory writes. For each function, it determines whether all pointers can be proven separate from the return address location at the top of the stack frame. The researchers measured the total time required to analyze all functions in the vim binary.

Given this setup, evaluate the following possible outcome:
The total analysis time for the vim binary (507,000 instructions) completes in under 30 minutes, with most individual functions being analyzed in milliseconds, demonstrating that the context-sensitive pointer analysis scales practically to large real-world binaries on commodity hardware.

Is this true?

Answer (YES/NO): YES